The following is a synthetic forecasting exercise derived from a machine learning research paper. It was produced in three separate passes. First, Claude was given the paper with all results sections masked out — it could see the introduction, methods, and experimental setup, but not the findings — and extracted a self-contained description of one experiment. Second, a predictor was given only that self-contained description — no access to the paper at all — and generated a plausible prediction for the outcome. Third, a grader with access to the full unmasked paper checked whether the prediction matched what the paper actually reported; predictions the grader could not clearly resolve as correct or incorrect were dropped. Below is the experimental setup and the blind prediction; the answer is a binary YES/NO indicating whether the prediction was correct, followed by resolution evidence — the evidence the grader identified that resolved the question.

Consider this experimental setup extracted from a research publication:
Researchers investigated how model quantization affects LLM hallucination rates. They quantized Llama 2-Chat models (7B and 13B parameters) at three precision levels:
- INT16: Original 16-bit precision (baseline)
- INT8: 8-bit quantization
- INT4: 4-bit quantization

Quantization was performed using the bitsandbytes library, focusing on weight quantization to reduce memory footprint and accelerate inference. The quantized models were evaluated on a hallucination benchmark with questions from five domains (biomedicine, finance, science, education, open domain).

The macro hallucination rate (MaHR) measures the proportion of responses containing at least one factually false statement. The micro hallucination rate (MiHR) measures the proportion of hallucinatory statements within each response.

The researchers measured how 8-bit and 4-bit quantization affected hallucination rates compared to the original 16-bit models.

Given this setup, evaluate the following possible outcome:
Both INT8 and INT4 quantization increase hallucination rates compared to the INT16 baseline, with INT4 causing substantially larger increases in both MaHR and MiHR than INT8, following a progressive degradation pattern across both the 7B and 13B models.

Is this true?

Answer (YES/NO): NO